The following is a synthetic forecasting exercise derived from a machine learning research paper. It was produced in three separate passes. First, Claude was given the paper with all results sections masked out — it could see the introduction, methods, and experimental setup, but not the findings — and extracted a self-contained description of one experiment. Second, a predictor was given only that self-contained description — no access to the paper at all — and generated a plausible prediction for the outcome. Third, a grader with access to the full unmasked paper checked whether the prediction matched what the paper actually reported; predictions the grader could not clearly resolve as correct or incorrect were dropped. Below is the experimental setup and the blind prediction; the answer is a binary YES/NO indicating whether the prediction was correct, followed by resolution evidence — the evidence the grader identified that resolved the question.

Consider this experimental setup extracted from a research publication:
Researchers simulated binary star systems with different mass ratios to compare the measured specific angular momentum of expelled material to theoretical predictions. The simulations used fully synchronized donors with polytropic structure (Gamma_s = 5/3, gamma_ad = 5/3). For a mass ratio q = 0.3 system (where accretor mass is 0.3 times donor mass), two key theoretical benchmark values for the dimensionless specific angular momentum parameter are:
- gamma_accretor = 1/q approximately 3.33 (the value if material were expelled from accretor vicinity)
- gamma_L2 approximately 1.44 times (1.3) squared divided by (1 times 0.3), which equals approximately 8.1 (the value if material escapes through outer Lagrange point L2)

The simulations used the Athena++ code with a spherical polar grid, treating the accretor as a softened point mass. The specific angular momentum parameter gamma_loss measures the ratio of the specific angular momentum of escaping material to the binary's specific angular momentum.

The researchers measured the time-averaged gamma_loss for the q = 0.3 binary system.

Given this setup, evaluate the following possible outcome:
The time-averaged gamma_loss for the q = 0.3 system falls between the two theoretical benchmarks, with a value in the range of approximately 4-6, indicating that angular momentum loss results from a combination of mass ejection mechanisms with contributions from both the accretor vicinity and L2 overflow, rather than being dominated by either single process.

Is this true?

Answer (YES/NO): NO